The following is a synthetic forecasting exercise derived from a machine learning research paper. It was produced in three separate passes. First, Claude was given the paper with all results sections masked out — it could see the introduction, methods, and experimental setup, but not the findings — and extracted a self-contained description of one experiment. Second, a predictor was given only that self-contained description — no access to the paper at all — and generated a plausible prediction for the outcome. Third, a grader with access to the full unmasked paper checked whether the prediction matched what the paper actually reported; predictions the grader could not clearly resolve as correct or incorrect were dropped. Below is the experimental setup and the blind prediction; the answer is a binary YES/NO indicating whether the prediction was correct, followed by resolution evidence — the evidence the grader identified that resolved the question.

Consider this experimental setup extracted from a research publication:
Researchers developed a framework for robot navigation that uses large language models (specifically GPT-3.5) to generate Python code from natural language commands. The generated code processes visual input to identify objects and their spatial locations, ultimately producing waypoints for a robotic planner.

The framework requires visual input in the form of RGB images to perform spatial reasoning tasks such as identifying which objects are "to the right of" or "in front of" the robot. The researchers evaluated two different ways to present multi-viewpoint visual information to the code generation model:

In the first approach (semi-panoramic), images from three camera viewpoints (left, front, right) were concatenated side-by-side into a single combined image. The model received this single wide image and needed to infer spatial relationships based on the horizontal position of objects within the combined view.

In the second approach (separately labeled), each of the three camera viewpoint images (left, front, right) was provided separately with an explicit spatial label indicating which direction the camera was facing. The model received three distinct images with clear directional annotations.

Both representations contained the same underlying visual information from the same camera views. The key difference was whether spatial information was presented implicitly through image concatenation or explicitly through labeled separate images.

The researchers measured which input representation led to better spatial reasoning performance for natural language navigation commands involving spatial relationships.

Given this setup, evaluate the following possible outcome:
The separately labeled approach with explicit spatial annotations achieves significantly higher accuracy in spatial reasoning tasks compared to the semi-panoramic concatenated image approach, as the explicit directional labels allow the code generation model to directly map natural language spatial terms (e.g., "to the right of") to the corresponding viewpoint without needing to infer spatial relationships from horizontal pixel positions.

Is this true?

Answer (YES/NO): NO